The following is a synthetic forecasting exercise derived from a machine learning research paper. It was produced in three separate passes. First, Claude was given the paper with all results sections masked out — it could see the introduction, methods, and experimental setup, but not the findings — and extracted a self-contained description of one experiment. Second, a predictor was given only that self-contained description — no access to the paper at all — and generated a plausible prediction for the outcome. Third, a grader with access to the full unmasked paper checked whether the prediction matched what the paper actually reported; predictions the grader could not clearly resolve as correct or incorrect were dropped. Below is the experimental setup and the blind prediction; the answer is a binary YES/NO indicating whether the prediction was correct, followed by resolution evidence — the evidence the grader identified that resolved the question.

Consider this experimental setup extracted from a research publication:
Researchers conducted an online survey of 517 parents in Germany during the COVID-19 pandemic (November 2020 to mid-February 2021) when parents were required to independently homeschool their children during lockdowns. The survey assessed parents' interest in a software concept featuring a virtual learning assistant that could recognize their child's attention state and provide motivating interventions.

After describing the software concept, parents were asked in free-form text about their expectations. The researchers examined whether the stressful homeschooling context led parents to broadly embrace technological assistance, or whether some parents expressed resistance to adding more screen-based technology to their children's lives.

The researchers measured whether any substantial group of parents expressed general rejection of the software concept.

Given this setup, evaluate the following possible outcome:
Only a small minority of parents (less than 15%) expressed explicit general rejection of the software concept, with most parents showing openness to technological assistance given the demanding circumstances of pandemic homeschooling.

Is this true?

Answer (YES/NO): NO